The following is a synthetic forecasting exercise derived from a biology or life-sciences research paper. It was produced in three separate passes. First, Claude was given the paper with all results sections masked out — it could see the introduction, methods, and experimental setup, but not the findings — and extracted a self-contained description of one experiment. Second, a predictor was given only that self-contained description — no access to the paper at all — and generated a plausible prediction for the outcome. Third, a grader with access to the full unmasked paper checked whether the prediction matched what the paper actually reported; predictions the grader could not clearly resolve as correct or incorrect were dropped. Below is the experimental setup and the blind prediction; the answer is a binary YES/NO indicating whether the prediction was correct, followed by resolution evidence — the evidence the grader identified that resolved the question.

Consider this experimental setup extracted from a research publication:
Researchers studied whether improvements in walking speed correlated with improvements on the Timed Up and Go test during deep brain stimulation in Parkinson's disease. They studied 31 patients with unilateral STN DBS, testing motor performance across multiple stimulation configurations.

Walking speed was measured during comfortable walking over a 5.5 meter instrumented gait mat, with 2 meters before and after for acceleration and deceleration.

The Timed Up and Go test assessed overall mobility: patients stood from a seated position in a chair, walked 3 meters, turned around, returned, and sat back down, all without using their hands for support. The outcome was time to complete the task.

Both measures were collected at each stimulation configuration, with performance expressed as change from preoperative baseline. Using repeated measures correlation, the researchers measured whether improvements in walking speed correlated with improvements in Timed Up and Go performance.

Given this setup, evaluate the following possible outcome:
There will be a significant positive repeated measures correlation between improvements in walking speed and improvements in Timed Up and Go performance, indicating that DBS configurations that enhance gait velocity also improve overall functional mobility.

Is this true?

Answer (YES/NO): YES